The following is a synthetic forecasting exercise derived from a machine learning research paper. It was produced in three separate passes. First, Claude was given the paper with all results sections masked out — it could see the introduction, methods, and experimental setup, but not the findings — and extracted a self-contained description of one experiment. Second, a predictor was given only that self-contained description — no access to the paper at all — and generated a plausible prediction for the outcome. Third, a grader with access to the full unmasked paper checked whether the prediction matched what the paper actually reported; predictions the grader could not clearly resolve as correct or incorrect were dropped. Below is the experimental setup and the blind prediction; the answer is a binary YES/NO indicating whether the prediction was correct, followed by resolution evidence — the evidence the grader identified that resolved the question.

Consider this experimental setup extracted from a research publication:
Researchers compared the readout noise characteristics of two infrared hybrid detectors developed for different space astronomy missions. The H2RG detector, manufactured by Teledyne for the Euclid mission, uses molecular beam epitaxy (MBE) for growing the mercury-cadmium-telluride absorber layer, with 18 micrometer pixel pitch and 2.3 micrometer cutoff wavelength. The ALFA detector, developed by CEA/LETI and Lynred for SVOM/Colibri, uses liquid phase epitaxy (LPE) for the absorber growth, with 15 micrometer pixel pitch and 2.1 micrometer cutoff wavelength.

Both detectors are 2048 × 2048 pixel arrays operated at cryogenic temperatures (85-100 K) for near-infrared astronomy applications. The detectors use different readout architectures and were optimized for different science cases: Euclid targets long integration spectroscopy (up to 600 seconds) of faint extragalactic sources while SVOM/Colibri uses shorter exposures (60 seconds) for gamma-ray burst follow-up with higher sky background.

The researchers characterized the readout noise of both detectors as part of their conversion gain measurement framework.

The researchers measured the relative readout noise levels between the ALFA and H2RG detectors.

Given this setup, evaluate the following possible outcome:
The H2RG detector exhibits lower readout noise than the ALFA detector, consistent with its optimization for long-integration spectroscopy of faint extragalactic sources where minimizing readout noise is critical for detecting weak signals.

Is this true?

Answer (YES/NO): YES